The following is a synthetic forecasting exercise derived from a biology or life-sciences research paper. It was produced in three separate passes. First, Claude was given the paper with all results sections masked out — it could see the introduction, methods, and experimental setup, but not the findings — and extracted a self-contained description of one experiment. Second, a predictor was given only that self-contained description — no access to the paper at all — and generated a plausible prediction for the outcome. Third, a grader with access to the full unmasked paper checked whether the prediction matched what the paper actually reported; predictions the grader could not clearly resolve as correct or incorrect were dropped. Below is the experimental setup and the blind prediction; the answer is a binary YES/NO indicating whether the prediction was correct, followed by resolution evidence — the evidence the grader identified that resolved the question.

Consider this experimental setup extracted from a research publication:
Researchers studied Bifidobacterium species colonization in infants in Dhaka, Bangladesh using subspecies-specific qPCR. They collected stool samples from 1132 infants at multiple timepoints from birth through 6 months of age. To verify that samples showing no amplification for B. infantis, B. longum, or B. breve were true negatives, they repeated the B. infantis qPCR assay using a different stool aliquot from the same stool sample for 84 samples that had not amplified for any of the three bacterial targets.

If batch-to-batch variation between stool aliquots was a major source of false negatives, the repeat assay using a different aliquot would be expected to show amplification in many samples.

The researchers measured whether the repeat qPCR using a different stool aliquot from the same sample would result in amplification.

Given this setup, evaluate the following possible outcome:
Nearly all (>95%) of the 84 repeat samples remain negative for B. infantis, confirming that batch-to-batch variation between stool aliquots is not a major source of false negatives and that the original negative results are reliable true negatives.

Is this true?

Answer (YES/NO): YES